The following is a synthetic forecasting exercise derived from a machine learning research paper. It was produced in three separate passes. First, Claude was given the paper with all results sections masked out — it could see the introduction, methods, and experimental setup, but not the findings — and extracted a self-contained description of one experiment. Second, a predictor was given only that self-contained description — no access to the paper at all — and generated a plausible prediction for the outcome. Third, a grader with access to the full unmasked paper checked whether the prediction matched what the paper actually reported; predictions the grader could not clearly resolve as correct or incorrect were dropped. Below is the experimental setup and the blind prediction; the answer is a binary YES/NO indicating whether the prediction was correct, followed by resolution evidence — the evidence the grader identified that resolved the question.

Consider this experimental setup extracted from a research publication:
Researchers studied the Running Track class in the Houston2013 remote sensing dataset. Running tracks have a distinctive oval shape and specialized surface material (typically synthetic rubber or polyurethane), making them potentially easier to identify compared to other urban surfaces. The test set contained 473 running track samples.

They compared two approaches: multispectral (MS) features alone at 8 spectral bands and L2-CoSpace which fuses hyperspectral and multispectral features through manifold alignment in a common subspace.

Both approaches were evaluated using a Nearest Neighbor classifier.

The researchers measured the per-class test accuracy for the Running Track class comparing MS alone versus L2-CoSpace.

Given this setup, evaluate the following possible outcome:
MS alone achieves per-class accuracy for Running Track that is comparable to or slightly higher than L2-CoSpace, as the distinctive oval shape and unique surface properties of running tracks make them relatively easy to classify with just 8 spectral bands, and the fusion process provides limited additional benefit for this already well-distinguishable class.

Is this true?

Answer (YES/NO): NO